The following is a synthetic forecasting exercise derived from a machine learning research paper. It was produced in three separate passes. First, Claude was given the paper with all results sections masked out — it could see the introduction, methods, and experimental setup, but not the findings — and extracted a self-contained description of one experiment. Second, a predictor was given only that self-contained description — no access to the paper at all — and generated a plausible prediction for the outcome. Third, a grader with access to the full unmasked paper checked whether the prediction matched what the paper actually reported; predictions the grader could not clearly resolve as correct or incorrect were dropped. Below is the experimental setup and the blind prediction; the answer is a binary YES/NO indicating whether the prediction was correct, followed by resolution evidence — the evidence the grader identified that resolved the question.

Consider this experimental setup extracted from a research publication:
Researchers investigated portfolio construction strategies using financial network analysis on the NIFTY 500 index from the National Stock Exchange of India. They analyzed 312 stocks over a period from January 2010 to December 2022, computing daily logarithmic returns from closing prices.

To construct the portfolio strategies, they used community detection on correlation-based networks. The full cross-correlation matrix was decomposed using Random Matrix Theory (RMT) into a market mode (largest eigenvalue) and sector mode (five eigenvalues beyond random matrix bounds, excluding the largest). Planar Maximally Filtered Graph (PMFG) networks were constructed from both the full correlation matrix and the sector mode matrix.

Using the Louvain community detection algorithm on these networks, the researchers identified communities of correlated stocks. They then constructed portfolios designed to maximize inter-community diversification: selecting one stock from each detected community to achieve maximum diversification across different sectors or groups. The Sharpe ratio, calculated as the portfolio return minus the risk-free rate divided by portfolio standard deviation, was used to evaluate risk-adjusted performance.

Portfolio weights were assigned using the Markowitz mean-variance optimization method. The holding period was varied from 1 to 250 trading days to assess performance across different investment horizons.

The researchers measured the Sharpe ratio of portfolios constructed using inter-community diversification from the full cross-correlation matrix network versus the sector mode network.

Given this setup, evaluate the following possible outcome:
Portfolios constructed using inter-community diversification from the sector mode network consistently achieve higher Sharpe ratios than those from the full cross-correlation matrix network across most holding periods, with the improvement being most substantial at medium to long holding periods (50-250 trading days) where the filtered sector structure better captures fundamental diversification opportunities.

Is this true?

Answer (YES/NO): NO